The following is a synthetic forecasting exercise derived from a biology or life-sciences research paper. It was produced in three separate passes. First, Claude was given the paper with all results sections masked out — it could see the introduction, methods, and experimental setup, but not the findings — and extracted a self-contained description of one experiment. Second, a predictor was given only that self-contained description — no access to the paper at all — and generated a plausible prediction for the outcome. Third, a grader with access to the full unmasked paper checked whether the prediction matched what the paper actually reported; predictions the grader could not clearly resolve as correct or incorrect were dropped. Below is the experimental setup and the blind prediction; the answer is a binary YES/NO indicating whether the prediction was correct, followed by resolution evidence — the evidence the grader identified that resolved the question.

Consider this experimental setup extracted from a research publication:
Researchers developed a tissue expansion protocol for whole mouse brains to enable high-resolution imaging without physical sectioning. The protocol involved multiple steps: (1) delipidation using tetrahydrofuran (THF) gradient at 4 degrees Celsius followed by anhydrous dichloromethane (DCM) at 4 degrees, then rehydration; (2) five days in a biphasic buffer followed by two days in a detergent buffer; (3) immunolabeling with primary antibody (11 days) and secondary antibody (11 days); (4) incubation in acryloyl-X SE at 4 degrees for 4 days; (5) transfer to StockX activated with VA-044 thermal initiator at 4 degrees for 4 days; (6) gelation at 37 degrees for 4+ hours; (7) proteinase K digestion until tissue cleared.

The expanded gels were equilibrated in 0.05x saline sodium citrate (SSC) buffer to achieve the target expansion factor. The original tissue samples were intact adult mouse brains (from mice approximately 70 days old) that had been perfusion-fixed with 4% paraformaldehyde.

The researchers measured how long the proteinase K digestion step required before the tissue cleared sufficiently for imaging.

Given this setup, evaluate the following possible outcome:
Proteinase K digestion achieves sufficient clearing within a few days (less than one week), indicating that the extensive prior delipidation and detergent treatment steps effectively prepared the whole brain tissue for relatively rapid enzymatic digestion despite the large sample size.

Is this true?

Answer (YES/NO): NO